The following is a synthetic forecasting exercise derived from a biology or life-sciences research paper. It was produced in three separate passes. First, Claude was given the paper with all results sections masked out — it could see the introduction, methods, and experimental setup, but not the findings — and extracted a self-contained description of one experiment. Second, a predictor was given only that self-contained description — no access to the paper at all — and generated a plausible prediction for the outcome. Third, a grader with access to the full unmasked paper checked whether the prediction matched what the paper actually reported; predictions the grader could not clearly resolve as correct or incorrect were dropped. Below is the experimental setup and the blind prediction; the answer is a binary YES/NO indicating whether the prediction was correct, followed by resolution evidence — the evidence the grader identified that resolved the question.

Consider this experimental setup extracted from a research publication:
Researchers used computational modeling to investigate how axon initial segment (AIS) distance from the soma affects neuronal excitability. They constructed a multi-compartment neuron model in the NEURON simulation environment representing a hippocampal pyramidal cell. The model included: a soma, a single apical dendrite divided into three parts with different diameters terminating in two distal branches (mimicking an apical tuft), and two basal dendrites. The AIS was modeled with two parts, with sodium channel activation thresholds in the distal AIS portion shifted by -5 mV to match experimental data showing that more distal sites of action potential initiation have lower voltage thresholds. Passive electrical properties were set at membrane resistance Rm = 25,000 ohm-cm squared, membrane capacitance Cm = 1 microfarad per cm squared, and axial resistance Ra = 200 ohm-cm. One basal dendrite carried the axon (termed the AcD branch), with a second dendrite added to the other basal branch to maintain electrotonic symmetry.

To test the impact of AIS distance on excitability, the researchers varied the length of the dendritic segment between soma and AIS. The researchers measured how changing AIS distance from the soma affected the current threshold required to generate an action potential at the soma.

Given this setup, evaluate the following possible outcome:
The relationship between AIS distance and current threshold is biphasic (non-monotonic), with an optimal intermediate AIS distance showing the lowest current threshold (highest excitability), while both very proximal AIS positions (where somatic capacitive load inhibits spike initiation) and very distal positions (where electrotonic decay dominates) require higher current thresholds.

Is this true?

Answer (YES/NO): NO